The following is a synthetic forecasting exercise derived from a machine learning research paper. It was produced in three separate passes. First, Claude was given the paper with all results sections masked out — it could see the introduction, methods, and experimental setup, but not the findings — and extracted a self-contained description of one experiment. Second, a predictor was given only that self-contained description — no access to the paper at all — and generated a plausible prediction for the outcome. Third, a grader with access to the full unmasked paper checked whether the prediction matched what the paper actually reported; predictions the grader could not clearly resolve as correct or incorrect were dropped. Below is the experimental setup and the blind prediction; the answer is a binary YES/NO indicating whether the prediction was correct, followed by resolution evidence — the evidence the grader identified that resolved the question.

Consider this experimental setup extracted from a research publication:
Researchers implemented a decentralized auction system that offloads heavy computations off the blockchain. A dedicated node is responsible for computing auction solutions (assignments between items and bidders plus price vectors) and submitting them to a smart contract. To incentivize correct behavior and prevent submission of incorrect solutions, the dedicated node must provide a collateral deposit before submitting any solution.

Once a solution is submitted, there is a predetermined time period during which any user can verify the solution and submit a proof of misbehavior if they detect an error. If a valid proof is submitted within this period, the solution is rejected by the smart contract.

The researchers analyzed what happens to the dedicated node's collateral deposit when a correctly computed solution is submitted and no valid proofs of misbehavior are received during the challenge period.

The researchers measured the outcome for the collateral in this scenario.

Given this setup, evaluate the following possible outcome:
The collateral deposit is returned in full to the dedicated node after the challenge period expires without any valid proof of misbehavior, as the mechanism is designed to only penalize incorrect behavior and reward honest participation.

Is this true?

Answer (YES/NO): YES